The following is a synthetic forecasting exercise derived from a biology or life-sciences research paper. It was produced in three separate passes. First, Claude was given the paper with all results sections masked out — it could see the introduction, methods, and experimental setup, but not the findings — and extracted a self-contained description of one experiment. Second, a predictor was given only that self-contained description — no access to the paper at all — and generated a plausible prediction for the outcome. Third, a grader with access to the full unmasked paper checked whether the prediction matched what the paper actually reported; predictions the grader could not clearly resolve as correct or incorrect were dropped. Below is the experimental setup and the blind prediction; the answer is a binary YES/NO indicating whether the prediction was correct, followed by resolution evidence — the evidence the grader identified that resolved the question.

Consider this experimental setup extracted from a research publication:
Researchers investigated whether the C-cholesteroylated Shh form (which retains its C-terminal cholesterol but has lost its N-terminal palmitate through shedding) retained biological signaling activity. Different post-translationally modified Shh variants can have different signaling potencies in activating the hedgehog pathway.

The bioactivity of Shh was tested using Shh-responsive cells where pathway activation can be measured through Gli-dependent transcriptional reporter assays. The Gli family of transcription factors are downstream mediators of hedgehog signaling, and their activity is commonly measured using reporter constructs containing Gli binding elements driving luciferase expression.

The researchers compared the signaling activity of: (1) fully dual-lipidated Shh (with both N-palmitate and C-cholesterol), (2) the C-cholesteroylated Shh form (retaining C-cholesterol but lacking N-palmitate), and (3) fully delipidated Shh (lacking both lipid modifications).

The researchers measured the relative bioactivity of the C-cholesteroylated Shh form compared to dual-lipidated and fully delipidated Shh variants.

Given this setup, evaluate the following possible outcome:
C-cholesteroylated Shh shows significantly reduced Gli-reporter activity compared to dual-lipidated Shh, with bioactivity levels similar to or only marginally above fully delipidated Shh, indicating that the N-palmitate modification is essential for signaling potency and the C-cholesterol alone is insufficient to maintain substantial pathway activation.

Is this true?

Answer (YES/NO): NO